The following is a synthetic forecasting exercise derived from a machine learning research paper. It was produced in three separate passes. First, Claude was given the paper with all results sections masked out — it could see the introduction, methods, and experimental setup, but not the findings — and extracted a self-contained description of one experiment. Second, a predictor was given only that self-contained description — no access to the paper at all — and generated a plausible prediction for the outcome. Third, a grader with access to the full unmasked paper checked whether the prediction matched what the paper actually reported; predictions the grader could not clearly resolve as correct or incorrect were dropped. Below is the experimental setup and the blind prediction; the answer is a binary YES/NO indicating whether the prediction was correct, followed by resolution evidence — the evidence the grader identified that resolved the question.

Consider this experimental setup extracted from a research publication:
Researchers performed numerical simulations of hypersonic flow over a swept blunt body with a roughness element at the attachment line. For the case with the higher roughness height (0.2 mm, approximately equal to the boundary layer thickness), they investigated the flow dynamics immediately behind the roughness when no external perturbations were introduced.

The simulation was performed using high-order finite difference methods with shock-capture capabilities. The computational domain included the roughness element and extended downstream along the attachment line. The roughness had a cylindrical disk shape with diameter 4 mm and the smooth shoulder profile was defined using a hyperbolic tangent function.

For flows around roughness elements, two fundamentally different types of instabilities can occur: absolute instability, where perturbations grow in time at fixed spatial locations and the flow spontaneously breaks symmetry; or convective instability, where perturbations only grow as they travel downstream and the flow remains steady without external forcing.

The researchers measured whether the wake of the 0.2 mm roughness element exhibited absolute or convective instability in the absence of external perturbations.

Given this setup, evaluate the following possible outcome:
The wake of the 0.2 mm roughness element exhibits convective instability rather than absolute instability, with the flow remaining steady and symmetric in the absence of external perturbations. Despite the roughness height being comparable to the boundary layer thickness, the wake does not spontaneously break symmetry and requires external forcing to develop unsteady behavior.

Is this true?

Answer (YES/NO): NO